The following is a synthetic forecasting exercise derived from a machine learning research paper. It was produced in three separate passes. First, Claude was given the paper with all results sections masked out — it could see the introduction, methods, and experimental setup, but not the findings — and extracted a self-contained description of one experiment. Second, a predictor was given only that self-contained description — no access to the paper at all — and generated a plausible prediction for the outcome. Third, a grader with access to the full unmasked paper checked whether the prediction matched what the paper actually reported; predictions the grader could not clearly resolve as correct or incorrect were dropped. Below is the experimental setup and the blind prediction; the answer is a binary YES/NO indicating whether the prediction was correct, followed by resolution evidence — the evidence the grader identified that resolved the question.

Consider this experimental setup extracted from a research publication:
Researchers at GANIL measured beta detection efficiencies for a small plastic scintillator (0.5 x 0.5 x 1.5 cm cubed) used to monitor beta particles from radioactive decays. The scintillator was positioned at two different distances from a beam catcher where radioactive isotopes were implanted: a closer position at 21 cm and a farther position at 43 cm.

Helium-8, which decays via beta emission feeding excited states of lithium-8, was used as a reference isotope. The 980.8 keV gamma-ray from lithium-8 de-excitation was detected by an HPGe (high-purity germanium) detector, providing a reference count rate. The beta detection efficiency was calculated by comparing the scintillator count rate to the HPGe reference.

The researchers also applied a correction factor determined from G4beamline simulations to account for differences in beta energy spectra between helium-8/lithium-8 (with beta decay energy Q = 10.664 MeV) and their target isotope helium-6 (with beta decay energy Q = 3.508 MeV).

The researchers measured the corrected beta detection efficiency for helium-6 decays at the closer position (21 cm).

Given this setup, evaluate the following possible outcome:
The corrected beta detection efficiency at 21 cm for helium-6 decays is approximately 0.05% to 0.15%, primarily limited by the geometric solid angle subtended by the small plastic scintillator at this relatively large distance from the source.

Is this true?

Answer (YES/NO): YES